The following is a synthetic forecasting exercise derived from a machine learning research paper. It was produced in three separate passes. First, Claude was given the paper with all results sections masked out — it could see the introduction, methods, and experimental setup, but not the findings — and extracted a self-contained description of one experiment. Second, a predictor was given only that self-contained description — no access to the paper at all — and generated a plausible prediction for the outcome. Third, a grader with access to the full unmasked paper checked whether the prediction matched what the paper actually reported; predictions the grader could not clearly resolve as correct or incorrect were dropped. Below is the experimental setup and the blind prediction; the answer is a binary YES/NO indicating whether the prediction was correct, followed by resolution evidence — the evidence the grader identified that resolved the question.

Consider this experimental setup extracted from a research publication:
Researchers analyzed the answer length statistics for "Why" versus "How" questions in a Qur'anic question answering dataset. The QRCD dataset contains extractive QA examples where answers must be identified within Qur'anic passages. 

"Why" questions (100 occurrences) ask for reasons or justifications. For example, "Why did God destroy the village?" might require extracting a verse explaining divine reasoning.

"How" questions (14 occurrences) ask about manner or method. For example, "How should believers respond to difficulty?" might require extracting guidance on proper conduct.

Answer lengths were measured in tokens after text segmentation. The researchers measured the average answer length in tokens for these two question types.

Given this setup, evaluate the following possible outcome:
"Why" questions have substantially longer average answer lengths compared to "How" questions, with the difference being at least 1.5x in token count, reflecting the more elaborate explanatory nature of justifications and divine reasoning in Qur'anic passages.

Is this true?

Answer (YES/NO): NO